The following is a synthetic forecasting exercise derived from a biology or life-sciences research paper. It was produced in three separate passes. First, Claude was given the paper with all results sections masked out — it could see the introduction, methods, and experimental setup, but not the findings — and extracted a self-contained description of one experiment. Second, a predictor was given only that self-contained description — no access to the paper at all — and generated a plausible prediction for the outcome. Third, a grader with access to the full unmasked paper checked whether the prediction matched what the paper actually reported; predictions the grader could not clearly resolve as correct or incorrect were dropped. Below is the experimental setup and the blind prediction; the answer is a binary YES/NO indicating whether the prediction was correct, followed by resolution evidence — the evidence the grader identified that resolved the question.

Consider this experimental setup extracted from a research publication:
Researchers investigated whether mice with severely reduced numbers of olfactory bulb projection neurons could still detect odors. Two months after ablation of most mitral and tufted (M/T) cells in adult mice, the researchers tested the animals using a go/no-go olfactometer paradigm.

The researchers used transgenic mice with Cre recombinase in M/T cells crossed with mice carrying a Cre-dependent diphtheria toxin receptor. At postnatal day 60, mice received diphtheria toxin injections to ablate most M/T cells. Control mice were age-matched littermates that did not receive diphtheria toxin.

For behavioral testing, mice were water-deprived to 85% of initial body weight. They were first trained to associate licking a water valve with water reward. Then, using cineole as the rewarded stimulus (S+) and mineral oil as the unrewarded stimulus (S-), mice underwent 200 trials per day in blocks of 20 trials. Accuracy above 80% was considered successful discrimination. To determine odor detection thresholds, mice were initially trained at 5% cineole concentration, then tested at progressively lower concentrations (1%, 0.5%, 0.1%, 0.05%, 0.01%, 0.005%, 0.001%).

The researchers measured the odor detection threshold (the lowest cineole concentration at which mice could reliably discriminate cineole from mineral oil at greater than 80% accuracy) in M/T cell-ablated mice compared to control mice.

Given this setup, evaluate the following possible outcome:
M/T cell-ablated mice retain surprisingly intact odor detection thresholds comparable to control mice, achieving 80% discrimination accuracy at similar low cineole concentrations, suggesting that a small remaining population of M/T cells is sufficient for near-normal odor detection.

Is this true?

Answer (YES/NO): NO